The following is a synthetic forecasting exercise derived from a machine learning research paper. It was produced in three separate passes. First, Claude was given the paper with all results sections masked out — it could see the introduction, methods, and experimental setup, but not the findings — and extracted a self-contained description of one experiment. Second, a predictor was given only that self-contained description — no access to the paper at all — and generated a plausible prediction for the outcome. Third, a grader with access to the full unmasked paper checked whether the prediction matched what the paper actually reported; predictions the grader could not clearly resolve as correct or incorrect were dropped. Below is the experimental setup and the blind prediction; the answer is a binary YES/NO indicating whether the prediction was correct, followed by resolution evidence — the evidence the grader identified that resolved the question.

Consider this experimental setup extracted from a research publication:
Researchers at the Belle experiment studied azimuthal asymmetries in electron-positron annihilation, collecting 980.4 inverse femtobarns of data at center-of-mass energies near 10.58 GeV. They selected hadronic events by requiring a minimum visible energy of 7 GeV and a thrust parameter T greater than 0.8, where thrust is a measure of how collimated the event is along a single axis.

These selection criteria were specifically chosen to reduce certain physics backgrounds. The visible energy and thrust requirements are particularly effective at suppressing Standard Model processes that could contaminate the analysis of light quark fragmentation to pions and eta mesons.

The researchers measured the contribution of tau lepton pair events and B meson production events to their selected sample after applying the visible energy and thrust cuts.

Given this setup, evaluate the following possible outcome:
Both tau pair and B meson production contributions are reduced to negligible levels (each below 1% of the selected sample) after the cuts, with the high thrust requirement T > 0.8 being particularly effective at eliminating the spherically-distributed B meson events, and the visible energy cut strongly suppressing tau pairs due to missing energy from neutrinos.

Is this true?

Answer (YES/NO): YES